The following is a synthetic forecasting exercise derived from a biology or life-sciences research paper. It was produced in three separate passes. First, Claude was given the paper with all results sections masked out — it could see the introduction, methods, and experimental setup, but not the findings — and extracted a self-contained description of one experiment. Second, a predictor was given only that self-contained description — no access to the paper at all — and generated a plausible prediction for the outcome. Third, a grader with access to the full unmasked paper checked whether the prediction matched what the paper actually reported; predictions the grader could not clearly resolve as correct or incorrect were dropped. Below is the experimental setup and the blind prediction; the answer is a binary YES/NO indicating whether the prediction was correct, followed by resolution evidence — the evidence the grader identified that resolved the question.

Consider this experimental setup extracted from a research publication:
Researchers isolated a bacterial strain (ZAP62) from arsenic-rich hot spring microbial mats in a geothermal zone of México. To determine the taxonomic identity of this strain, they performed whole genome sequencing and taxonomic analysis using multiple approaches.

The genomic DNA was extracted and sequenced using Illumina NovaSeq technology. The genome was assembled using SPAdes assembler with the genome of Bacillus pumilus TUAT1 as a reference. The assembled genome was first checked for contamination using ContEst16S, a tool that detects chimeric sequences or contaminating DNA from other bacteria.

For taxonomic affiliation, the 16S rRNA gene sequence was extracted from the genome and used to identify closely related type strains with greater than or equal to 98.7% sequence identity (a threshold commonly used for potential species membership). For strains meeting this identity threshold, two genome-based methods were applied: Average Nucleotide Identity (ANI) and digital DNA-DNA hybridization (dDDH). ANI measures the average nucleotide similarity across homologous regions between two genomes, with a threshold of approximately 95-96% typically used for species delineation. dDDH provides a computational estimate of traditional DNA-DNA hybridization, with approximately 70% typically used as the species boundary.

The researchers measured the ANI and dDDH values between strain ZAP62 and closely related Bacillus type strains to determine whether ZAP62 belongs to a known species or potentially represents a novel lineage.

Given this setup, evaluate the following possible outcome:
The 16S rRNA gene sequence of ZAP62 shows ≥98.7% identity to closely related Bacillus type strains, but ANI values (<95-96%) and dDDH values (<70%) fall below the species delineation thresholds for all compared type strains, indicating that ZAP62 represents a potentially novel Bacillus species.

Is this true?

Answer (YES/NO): NO